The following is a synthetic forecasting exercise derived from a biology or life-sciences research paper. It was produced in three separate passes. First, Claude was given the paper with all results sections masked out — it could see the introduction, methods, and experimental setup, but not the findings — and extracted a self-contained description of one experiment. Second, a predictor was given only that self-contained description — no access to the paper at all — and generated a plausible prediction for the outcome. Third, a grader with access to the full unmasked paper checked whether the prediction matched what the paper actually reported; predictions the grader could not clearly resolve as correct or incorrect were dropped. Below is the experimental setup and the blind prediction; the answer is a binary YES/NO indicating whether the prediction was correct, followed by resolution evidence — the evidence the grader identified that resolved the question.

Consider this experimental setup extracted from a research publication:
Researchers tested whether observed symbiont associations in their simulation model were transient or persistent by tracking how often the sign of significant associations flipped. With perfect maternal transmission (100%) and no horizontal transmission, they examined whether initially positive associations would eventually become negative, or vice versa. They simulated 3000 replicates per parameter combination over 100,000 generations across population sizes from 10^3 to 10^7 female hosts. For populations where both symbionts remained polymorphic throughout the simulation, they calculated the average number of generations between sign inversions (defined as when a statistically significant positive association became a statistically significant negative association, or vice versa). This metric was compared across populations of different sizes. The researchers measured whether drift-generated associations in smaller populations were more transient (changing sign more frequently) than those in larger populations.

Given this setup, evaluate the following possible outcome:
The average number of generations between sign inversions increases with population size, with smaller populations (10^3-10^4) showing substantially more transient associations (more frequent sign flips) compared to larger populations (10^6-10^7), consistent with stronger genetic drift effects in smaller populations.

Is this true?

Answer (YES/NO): YES